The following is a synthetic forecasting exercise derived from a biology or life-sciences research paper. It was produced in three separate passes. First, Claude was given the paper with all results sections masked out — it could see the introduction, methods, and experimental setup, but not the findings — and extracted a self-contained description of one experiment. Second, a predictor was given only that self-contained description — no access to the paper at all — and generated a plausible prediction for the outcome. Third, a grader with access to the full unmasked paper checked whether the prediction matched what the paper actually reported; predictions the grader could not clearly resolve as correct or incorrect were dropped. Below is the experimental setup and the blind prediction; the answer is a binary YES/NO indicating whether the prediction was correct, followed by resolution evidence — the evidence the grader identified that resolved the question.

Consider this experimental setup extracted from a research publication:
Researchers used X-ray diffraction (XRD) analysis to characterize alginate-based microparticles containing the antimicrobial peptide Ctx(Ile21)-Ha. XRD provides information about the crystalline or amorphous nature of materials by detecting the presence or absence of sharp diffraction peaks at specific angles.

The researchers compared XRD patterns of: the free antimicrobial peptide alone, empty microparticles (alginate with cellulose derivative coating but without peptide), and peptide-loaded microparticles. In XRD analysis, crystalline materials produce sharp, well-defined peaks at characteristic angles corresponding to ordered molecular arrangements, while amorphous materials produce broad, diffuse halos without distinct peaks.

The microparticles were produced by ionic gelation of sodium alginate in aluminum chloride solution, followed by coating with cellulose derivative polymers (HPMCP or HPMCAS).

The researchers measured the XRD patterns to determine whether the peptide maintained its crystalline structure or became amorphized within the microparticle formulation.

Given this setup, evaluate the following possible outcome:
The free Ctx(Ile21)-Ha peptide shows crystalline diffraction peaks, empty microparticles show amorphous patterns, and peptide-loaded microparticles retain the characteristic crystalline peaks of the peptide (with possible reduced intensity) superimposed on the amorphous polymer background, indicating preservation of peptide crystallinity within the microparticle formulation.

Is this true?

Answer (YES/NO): NO